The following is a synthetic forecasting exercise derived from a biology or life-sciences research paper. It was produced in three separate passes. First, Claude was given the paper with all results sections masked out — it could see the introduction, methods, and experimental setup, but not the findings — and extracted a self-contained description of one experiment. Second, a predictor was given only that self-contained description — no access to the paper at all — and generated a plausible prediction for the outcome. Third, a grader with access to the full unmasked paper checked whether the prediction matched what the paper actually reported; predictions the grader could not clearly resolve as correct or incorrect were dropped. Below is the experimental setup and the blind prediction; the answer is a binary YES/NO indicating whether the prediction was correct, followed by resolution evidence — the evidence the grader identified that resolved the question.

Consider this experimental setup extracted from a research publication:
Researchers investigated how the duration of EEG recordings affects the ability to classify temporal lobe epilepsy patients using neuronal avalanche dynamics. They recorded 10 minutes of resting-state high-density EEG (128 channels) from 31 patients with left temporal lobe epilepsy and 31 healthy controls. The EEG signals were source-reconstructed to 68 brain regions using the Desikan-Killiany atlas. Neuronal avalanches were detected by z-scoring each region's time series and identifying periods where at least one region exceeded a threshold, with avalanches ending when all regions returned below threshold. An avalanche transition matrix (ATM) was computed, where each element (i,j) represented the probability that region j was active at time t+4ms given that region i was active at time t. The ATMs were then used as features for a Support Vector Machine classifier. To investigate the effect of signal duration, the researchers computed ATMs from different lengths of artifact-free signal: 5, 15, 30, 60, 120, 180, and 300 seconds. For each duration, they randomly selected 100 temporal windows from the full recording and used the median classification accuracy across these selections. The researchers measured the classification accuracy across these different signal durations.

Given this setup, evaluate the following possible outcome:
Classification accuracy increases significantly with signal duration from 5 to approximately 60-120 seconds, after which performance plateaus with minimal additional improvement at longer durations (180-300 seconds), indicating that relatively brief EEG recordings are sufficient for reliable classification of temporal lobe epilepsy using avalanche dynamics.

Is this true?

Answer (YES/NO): NO